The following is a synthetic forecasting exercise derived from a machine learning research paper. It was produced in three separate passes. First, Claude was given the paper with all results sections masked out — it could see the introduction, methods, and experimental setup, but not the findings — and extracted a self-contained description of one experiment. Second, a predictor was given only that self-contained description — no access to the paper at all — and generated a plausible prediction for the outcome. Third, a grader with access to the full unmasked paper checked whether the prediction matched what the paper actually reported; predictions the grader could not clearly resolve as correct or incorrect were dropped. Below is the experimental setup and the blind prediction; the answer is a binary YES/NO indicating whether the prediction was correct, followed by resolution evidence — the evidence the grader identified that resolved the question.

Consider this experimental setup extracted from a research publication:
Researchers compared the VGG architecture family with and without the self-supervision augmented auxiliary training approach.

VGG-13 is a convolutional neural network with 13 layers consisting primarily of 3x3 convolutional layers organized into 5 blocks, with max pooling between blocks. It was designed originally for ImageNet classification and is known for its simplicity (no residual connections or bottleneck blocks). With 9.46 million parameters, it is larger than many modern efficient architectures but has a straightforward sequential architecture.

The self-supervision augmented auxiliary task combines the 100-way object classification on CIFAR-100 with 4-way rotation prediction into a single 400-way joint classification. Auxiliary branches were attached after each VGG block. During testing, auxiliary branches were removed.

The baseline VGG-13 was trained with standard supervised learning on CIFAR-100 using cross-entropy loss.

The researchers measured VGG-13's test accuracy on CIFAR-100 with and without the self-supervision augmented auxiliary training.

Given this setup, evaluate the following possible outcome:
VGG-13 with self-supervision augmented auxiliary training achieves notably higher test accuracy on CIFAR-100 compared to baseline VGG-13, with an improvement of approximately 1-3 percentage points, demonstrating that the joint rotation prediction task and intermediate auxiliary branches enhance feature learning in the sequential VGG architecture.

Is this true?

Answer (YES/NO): NO